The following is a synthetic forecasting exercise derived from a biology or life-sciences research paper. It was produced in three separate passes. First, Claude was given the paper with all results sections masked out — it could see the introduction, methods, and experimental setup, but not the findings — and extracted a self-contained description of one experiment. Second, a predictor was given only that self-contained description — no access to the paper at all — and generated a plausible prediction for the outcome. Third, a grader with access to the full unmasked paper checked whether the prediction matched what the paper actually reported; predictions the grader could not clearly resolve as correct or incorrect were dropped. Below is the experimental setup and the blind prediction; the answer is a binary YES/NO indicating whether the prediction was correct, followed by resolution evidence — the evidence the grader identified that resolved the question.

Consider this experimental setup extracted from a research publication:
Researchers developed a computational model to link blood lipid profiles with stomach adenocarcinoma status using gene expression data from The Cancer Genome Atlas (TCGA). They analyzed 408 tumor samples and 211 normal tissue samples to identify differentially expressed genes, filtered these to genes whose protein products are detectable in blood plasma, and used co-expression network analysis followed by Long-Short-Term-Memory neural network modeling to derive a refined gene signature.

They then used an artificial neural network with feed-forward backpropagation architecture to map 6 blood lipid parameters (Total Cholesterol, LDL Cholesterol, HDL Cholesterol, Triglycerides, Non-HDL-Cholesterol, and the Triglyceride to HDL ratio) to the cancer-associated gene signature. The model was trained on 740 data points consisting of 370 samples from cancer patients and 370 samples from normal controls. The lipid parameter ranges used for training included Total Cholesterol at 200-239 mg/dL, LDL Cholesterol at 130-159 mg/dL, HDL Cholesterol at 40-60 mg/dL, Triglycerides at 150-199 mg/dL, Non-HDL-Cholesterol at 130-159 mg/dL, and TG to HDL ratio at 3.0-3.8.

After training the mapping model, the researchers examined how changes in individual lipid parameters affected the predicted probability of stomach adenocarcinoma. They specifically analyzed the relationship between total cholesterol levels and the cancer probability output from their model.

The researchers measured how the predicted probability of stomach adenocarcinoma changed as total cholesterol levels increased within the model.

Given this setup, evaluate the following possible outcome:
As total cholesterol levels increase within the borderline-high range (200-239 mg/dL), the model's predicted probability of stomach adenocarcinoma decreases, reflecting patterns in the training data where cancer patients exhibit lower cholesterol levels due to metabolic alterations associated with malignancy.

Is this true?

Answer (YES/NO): YES